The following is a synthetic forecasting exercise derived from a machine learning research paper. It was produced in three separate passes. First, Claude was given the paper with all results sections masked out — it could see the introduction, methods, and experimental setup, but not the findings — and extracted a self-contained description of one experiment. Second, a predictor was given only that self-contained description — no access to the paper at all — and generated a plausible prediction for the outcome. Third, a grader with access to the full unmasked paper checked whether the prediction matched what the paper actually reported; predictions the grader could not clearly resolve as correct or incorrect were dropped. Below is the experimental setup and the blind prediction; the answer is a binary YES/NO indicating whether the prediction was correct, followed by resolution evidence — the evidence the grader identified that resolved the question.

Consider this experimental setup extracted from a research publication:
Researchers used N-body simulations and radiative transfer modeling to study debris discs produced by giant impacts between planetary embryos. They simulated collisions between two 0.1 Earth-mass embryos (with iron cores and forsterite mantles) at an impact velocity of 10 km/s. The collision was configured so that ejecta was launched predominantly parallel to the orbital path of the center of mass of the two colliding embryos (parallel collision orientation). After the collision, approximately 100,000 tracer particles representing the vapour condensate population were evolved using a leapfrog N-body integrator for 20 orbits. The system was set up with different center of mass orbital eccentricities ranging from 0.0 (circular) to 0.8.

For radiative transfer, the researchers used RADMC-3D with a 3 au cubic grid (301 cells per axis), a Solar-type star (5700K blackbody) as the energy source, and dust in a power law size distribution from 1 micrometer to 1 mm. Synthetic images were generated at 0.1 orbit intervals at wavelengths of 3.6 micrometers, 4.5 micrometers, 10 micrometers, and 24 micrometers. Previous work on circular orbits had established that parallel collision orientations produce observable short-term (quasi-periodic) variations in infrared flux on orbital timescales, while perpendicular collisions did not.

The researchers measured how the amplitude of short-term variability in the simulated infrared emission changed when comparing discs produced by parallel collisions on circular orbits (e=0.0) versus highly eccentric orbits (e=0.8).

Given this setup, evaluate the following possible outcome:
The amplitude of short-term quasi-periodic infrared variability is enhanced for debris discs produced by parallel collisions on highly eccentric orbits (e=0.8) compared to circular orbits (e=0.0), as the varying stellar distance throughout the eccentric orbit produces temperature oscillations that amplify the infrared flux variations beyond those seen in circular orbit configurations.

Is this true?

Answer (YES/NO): YES